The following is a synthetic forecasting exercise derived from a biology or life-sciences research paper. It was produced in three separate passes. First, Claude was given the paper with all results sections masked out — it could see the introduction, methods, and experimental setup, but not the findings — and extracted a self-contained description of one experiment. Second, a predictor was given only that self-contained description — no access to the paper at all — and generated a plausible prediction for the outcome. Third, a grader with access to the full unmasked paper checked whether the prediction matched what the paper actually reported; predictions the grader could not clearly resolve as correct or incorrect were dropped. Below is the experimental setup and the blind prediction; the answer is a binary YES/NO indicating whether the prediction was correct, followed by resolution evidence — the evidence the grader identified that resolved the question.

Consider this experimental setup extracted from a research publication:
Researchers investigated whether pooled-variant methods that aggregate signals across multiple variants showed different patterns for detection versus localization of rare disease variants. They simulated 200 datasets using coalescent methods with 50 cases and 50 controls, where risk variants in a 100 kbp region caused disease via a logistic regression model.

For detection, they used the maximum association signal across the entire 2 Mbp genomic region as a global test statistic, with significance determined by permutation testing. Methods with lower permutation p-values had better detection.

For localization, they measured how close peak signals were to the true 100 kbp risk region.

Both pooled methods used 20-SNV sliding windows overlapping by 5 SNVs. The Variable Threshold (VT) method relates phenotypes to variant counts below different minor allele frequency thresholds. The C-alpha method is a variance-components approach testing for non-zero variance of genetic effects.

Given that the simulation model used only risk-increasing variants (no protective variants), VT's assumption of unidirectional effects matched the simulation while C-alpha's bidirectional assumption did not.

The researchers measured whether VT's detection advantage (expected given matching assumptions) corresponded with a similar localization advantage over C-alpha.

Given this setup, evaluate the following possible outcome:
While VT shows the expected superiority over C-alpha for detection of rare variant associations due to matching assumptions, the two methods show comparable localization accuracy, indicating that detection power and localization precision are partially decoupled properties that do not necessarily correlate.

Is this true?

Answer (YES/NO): NO